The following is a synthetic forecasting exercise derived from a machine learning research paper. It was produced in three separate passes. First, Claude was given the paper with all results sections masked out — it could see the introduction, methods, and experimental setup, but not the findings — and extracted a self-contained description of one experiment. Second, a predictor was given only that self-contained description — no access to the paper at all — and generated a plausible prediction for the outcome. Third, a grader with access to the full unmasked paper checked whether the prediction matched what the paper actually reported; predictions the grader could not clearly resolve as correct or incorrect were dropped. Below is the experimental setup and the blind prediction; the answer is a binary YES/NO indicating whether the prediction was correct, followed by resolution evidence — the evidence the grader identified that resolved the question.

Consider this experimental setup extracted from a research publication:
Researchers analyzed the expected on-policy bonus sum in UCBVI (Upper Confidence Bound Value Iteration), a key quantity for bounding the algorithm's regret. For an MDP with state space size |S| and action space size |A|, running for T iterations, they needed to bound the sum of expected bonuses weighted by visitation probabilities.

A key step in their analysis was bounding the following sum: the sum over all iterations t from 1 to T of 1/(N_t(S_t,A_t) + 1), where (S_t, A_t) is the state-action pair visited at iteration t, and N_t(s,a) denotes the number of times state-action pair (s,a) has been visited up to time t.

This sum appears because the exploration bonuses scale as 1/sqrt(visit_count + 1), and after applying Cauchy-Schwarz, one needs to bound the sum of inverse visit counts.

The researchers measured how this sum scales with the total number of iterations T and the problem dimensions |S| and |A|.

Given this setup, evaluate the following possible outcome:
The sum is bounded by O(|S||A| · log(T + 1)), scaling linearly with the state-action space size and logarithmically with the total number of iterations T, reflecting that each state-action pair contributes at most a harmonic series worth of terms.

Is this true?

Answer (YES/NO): YES